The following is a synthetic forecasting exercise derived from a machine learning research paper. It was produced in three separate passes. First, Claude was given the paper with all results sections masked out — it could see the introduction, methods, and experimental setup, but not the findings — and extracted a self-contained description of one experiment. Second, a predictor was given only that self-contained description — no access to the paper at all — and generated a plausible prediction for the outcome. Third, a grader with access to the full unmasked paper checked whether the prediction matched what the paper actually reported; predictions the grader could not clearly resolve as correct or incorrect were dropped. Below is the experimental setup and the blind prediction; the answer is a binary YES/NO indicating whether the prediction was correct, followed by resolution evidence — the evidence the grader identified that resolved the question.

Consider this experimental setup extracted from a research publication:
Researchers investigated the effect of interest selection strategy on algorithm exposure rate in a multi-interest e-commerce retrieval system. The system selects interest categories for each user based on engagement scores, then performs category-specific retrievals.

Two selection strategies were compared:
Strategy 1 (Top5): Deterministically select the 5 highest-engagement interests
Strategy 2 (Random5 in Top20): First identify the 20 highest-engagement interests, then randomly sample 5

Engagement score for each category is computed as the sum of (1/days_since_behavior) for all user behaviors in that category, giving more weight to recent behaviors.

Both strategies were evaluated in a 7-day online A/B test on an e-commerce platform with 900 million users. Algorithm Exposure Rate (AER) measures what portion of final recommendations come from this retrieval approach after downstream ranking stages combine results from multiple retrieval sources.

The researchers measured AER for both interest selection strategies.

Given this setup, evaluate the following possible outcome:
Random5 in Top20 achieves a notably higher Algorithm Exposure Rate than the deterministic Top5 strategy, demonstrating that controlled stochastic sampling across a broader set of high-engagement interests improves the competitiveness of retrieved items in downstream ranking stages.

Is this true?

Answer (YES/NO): NO